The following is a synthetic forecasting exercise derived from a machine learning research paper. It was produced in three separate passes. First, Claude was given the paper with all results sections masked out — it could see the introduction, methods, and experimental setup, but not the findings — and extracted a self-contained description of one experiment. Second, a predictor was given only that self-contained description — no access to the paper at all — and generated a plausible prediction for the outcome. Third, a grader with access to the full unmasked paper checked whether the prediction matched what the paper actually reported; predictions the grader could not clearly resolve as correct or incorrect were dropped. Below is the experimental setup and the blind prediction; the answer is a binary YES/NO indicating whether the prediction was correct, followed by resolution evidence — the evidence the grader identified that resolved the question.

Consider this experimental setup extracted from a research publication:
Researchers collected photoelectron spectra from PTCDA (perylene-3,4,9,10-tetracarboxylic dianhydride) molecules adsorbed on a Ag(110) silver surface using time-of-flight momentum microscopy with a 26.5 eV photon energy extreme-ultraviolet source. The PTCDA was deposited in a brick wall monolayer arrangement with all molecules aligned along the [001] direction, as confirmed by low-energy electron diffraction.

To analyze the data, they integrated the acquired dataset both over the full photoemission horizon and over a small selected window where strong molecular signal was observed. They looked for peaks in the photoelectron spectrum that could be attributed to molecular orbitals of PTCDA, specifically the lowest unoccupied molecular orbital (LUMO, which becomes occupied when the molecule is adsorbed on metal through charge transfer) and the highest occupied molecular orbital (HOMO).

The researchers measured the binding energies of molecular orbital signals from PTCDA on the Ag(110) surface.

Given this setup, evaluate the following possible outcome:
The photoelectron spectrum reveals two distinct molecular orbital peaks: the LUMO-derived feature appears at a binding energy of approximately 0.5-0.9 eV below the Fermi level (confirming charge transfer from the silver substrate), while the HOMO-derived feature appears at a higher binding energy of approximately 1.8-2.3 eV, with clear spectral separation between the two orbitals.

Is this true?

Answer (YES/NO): YES